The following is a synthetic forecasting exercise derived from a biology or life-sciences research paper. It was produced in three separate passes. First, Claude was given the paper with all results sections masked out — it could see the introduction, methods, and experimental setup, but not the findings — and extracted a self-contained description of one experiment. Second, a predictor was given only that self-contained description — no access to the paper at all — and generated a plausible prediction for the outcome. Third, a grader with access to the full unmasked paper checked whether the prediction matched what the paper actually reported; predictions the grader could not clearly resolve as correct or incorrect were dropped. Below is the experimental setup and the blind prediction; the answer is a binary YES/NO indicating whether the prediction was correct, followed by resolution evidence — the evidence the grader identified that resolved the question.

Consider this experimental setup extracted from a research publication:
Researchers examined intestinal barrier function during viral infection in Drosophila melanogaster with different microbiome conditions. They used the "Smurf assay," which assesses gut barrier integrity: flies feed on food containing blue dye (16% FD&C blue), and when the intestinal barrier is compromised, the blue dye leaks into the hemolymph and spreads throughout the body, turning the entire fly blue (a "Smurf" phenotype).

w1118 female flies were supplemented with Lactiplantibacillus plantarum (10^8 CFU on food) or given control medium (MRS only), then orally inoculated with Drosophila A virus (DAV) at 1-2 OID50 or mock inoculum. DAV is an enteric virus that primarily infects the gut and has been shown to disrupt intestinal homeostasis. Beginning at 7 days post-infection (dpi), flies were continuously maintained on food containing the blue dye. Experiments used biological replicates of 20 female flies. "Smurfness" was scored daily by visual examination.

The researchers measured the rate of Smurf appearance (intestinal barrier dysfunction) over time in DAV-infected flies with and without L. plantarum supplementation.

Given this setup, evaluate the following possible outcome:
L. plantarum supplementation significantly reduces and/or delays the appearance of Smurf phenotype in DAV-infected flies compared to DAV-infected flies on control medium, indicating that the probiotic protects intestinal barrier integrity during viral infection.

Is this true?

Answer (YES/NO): NO